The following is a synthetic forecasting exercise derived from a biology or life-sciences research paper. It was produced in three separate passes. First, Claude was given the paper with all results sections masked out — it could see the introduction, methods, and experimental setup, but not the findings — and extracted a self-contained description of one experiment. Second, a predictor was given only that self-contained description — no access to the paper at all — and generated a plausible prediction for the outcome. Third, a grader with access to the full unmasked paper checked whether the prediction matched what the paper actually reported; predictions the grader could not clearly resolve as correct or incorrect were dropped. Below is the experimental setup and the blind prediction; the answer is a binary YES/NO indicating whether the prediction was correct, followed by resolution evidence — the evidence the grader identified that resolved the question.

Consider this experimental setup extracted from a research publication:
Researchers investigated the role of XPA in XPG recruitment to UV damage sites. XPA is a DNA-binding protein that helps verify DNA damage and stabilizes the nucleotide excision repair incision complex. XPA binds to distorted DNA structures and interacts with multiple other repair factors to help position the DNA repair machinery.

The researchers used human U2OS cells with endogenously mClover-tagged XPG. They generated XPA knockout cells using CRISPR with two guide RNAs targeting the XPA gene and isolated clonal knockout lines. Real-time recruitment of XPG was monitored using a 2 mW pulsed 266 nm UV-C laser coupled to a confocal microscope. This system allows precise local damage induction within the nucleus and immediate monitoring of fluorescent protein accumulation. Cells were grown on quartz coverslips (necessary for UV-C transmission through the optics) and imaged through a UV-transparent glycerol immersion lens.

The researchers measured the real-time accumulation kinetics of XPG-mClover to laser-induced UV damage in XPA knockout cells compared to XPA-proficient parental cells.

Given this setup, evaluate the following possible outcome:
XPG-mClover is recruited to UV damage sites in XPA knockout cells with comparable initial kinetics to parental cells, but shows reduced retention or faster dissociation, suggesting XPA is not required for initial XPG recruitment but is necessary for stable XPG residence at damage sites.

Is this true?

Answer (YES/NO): NO